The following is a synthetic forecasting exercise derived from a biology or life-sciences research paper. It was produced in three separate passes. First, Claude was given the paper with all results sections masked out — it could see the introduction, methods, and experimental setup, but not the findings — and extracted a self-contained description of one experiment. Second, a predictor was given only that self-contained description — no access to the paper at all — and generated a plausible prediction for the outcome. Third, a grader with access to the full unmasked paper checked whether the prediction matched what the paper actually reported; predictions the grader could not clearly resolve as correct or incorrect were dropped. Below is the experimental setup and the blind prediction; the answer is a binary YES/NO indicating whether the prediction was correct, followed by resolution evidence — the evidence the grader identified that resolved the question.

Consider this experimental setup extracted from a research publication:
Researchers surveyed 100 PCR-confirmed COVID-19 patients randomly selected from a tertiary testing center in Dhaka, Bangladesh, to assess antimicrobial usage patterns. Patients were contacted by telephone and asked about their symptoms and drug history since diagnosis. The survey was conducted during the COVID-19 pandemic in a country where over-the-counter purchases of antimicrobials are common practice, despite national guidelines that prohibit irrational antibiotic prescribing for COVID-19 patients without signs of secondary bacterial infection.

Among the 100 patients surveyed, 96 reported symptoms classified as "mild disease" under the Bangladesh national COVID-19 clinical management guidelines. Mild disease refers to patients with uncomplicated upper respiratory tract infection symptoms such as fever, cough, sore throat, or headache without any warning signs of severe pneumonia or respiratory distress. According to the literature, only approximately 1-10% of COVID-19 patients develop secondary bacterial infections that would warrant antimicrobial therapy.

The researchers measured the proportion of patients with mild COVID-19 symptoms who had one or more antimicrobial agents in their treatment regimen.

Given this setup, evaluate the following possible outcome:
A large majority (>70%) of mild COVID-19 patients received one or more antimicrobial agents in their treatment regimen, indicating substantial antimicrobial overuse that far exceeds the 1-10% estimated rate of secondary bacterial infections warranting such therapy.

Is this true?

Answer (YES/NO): NO